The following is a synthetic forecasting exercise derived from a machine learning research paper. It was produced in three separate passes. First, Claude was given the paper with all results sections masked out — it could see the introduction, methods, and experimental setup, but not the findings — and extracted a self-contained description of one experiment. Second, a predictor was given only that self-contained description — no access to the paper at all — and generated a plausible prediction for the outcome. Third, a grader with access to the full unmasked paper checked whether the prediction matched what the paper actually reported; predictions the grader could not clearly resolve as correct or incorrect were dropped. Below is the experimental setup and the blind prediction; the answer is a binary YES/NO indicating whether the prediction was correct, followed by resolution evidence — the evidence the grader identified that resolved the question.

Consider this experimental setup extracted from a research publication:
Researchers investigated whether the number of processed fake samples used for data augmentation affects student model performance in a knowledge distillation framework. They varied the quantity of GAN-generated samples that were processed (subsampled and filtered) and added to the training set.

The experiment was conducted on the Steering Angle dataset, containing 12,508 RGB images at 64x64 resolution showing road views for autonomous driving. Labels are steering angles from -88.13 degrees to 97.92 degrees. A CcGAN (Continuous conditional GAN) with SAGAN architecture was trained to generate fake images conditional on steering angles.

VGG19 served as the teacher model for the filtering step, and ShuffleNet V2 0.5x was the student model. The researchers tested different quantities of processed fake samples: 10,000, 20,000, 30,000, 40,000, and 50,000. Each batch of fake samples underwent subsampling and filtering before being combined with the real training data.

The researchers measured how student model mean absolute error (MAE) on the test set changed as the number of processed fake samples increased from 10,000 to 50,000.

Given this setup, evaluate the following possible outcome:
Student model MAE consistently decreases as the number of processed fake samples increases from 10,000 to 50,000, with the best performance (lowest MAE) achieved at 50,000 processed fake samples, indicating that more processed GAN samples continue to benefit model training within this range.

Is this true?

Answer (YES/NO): NO